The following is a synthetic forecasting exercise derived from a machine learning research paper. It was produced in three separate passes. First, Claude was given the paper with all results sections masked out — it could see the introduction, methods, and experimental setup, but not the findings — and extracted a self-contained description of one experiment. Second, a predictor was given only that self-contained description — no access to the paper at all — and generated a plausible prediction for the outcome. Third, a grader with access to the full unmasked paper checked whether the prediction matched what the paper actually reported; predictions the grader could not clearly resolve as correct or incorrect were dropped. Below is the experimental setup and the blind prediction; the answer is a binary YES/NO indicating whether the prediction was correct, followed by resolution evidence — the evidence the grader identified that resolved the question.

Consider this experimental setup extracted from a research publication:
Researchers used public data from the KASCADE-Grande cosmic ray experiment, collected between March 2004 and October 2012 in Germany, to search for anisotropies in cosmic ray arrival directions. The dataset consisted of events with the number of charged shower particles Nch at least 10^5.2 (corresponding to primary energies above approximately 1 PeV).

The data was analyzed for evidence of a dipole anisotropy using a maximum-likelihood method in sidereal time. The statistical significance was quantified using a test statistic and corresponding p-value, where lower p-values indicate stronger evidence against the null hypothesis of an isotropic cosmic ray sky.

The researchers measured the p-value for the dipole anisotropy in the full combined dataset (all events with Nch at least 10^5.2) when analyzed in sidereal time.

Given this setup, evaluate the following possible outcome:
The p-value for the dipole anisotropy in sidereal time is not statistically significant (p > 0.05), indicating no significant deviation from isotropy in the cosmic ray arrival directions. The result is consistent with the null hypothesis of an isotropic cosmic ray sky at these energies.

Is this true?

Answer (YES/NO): YES